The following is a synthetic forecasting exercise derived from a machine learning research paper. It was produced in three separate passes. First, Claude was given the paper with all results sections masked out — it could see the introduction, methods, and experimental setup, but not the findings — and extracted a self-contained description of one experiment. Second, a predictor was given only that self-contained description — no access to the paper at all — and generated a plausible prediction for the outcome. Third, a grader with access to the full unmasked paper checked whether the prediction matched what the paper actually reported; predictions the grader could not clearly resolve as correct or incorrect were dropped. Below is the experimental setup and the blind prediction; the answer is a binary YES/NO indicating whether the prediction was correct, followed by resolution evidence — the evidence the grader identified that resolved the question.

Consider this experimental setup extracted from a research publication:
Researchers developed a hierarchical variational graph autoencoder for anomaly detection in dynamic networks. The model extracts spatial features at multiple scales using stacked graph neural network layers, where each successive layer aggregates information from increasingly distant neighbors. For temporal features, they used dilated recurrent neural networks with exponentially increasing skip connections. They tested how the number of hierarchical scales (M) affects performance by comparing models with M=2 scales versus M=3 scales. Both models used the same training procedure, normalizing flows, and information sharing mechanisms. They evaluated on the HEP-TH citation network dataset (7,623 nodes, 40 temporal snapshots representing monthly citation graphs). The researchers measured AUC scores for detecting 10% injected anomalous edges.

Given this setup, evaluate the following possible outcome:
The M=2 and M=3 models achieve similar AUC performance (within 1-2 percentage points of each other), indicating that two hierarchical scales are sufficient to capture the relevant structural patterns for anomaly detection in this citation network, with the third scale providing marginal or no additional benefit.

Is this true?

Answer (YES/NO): YES